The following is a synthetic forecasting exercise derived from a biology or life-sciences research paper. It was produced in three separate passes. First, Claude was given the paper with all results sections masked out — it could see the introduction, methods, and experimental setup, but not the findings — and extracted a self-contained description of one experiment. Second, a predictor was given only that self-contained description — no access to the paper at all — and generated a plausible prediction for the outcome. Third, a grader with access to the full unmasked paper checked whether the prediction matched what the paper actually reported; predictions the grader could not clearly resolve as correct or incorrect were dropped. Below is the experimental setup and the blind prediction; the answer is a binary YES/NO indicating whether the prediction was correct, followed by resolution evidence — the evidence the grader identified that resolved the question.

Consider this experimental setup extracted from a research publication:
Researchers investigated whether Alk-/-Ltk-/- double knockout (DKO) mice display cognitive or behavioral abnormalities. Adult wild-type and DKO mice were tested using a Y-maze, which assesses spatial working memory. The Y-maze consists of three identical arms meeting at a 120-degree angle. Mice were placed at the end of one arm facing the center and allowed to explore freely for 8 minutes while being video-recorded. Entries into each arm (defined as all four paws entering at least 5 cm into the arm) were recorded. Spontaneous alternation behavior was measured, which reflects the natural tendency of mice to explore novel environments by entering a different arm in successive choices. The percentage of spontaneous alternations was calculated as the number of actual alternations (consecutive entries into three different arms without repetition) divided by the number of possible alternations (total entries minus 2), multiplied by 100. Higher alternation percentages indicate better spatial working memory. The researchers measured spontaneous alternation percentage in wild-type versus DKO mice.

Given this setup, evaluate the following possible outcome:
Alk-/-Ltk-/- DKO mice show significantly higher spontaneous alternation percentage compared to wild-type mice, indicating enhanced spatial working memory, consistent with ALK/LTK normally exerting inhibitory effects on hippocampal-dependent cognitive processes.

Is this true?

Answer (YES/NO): NO